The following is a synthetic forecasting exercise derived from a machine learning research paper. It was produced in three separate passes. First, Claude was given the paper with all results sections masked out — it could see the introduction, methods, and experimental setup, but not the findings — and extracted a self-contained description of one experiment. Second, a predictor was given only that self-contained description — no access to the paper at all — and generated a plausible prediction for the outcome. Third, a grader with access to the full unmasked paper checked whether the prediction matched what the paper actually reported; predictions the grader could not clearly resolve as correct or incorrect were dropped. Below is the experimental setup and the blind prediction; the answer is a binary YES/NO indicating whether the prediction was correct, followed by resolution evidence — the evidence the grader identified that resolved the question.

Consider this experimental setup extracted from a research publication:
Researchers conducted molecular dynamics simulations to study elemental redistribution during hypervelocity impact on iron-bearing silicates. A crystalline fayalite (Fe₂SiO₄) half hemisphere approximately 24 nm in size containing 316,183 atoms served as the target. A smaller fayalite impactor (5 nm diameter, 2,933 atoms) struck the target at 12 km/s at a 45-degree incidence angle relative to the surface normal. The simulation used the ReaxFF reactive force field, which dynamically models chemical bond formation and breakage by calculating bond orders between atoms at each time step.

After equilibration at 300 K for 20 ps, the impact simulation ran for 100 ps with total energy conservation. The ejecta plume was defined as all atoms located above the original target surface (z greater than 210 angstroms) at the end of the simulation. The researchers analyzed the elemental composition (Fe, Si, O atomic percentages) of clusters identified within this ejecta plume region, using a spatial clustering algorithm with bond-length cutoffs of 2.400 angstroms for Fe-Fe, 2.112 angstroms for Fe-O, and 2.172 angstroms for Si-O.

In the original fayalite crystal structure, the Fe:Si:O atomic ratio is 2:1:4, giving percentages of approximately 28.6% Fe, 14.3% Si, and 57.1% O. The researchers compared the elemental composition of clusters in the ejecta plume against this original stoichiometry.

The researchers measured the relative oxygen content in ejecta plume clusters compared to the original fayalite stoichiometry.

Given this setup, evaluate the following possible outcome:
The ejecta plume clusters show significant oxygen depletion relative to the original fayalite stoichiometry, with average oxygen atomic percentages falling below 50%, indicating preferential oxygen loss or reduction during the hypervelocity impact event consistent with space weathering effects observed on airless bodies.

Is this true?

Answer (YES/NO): NO